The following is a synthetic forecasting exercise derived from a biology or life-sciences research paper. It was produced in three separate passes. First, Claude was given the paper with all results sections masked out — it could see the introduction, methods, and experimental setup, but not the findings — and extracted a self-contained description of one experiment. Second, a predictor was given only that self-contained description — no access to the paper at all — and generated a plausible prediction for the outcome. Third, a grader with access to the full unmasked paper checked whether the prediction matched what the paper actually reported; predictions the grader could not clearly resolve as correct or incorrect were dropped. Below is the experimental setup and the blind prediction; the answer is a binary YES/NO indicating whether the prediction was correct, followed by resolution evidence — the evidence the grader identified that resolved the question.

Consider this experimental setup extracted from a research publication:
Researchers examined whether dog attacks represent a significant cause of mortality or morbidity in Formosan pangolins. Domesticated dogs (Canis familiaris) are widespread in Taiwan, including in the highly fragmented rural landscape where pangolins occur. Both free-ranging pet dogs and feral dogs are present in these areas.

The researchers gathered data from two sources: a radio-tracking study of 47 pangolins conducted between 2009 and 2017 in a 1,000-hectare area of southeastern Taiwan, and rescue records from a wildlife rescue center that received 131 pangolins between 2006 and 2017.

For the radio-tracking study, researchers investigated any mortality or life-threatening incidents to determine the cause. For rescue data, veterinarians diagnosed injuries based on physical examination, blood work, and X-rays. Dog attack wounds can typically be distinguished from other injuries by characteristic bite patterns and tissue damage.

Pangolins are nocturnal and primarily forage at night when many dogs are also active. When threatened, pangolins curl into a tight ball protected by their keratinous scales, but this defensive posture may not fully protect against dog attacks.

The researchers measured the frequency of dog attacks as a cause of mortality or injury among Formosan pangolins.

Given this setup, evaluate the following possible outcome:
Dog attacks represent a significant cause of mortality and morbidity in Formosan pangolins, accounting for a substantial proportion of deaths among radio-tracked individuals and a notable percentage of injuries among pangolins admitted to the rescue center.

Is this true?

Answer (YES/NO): NO